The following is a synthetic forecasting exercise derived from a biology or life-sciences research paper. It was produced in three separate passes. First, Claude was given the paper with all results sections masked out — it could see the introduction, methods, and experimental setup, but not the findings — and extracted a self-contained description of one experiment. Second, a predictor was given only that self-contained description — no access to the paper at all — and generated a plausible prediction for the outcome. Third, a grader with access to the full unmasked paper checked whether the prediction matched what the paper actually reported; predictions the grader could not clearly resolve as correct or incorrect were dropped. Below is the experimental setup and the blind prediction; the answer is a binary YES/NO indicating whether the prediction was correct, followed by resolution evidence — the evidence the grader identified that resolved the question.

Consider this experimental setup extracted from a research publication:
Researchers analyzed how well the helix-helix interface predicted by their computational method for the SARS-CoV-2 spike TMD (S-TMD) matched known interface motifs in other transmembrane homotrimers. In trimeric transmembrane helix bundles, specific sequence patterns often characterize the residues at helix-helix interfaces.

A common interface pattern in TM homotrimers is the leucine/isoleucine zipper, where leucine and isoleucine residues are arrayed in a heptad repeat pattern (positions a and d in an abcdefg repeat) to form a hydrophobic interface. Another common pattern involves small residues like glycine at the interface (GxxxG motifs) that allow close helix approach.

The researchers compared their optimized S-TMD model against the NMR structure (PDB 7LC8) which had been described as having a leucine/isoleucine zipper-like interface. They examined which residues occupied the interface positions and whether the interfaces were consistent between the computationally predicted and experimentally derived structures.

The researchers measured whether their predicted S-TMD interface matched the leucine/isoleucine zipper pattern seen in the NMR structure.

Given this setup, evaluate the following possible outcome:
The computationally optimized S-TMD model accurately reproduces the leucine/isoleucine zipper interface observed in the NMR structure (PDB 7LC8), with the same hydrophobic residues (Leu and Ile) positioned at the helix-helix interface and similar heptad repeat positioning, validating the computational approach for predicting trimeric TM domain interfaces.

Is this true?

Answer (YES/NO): NO